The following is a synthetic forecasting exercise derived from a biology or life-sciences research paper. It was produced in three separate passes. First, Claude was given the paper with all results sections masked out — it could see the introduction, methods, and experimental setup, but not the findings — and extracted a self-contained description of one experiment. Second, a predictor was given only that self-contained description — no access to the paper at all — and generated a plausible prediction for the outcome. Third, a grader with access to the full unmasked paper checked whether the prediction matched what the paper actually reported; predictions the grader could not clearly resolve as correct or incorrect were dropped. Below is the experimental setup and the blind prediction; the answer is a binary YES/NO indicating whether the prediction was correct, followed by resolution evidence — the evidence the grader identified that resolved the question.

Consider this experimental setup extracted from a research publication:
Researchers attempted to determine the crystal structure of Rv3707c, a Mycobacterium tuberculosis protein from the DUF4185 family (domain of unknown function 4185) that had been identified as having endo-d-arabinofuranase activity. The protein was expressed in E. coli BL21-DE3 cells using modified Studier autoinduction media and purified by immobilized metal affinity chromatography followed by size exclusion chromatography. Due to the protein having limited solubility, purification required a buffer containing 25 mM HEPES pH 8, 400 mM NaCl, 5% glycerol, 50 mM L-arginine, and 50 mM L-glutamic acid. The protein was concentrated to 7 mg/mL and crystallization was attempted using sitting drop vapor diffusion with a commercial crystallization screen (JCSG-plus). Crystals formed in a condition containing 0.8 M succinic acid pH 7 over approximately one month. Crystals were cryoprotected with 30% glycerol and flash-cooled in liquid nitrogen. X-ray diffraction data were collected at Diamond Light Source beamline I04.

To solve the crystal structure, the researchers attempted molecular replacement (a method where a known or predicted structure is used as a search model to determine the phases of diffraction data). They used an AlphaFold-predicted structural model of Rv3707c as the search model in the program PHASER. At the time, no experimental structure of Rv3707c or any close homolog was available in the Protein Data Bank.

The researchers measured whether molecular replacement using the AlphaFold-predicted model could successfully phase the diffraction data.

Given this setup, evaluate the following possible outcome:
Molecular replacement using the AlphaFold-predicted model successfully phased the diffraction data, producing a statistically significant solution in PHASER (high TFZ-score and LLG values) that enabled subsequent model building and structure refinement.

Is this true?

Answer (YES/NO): YES